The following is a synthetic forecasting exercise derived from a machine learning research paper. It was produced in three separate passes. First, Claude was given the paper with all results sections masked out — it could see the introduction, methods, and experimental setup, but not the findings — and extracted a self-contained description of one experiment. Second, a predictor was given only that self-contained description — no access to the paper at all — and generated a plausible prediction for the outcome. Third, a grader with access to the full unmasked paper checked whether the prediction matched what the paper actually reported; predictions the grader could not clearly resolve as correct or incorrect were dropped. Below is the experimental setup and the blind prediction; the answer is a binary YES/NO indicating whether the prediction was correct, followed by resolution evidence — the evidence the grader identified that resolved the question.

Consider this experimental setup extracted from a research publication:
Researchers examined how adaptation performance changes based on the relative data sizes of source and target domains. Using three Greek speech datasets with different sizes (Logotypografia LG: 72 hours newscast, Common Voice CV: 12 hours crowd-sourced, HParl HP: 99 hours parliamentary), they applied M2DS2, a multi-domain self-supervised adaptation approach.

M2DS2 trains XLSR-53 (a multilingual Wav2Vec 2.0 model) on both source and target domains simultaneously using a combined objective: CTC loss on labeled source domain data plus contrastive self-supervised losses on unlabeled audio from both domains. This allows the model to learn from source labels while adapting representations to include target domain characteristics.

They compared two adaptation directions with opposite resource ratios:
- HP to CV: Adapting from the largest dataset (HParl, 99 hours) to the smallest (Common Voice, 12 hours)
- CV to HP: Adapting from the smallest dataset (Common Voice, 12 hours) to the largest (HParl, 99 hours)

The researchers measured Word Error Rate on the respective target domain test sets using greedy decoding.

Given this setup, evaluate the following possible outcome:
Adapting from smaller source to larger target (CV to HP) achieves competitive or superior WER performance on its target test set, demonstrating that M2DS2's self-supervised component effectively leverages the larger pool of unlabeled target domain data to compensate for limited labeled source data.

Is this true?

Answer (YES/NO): NO